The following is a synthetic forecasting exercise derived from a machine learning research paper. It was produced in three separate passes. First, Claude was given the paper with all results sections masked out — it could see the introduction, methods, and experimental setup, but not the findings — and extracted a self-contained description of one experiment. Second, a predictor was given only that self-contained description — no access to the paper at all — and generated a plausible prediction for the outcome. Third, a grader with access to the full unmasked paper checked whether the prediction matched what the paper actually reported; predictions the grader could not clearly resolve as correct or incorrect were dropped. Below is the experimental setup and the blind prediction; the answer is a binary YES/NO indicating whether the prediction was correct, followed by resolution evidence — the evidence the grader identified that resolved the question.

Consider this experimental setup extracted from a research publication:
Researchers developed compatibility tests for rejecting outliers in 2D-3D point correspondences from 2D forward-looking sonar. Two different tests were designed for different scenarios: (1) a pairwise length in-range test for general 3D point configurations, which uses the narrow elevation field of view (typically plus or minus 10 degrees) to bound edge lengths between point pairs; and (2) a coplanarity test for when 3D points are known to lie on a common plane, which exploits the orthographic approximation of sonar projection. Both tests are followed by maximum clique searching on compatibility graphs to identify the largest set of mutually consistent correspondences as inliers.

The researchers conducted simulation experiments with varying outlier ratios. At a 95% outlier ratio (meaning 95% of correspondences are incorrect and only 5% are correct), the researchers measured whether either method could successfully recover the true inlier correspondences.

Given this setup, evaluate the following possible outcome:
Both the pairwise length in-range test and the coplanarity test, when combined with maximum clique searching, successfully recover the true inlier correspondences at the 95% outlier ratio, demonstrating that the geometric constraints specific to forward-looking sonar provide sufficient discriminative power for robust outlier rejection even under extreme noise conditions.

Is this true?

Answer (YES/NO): NO